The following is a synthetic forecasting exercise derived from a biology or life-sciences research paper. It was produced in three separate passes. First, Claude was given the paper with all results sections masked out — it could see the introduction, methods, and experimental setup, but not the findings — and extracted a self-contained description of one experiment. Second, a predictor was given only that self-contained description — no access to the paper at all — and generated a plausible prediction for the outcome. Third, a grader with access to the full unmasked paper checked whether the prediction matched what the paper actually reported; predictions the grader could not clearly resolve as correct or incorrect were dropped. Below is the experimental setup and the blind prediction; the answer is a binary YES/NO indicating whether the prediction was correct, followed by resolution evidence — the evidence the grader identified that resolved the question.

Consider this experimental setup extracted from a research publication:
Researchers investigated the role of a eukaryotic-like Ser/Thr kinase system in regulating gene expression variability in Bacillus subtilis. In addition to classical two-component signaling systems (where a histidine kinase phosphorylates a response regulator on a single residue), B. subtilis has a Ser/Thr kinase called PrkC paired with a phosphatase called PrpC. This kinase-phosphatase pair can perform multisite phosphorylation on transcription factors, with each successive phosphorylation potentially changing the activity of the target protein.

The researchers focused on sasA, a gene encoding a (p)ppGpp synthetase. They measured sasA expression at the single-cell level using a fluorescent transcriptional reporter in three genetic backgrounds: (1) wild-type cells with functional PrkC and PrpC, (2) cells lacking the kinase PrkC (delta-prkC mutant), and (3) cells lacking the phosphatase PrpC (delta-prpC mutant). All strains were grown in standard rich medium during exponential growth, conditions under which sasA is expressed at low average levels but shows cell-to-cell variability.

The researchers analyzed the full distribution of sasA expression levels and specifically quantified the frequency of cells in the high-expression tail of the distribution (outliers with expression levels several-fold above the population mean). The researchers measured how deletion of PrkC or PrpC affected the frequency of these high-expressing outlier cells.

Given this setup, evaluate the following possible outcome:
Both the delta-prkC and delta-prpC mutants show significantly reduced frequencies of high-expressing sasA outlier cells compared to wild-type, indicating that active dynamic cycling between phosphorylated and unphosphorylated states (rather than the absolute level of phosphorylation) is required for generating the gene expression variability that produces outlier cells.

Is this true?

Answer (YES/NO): NO